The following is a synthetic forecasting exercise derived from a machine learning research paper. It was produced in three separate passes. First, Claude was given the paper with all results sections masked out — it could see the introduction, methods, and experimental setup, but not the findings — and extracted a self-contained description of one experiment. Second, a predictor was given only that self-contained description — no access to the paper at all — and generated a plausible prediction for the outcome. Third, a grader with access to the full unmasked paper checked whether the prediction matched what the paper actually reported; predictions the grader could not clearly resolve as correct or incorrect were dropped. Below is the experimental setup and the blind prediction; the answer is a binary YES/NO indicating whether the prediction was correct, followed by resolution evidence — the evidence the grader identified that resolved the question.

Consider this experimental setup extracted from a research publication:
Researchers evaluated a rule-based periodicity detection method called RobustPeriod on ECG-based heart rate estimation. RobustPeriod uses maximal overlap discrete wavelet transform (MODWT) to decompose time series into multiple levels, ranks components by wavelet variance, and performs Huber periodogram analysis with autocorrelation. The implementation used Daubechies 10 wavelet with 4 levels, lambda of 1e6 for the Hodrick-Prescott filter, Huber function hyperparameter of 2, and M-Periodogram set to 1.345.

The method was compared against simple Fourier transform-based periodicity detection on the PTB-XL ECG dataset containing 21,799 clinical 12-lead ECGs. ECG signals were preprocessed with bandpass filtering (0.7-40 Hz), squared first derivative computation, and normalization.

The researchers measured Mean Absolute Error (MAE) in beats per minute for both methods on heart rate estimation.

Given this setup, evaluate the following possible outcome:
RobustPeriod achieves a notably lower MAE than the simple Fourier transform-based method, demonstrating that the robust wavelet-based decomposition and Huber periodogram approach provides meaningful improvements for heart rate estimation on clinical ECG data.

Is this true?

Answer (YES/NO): NO